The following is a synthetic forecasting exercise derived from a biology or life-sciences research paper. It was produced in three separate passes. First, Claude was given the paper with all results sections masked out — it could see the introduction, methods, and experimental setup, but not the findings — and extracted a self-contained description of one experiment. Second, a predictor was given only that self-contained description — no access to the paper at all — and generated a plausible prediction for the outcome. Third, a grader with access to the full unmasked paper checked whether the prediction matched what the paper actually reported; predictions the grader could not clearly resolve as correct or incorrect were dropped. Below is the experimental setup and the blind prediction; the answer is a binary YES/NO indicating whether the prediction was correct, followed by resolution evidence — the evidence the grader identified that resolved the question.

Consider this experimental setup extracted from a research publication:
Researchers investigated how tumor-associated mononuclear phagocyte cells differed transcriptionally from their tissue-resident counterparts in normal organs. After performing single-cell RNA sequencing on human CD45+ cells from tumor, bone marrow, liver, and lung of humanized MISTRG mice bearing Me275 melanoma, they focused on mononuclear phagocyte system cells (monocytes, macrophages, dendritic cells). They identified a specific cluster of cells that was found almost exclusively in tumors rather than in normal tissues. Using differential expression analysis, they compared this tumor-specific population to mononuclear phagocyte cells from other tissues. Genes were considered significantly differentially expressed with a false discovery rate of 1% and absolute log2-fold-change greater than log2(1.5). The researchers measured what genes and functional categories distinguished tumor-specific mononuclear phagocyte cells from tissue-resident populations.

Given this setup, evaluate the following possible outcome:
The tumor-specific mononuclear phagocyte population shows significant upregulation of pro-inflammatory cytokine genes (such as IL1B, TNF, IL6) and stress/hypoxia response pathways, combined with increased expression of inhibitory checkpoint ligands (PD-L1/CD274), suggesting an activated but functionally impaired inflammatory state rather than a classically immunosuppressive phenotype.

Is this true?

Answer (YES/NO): NO